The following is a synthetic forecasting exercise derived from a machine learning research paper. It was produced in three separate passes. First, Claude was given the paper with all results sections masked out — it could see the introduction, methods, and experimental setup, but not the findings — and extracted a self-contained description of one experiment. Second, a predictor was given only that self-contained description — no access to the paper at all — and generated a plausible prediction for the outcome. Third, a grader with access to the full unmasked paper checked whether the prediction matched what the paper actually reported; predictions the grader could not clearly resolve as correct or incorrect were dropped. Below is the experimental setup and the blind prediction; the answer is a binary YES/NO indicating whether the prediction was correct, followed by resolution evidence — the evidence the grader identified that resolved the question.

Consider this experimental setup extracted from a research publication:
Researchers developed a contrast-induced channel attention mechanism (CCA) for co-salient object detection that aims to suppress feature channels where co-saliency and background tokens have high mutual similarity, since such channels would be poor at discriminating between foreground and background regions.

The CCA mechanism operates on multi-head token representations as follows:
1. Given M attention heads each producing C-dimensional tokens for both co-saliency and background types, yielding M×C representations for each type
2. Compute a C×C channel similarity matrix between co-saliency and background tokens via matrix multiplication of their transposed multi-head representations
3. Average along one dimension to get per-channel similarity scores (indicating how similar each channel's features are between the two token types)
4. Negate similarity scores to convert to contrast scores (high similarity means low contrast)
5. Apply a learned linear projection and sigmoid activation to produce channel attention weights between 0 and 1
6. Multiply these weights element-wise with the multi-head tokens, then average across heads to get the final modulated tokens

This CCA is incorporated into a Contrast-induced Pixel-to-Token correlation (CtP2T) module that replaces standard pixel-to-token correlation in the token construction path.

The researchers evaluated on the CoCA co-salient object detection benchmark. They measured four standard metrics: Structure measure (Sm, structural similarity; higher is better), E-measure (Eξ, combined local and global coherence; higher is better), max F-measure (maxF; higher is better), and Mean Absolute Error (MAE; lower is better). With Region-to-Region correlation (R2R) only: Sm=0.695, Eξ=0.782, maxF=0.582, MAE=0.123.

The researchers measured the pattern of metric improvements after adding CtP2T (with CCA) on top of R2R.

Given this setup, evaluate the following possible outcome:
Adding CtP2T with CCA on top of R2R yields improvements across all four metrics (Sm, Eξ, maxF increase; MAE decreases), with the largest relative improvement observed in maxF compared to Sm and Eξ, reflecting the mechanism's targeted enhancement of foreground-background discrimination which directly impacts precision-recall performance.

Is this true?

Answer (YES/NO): YES